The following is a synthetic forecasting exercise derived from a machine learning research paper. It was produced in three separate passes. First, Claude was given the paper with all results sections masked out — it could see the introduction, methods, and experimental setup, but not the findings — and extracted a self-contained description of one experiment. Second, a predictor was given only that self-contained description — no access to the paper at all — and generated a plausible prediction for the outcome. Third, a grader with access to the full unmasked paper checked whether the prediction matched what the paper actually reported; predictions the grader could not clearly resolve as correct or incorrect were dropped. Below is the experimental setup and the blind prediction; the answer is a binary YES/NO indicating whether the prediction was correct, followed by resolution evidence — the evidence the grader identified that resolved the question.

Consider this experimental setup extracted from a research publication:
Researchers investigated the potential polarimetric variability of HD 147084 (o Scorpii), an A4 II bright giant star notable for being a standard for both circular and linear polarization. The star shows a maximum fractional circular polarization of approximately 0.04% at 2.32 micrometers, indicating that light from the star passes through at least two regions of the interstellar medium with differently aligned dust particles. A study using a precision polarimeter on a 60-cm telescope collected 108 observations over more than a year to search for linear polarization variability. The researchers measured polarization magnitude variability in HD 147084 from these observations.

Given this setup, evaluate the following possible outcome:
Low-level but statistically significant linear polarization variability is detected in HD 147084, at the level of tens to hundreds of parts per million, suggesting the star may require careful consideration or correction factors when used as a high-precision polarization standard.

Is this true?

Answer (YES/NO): NO